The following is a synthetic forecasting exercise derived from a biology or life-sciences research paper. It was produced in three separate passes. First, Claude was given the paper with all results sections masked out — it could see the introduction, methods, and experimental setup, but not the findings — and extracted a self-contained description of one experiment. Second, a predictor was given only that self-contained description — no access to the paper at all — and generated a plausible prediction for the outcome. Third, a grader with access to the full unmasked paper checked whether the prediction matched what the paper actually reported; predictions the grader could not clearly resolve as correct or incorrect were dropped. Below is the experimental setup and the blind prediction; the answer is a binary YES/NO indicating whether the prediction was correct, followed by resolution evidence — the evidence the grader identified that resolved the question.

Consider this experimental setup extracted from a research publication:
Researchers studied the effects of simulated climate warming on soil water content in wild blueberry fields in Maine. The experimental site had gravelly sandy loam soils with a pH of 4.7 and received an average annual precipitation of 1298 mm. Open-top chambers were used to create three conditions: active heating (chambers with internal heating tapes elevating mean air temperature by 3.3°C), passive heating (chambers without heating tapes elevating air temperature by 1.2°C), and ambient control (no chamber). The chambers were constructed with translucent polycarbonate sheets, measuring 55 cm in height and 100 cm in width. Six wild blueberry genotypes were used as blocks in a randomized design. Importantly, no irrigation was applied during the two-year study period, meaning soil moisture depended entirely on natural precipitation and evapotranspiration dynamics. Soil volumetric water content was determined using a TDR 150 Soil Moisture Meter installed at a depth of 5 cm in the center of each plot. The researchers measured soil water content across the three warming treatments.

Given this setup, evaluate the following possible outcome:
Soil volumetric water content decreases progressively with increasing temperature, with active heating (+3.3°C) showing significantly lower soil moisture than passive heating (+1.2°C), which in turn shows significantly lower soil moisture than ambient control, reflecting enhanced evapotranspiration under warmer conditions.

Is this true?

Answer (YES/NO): NO